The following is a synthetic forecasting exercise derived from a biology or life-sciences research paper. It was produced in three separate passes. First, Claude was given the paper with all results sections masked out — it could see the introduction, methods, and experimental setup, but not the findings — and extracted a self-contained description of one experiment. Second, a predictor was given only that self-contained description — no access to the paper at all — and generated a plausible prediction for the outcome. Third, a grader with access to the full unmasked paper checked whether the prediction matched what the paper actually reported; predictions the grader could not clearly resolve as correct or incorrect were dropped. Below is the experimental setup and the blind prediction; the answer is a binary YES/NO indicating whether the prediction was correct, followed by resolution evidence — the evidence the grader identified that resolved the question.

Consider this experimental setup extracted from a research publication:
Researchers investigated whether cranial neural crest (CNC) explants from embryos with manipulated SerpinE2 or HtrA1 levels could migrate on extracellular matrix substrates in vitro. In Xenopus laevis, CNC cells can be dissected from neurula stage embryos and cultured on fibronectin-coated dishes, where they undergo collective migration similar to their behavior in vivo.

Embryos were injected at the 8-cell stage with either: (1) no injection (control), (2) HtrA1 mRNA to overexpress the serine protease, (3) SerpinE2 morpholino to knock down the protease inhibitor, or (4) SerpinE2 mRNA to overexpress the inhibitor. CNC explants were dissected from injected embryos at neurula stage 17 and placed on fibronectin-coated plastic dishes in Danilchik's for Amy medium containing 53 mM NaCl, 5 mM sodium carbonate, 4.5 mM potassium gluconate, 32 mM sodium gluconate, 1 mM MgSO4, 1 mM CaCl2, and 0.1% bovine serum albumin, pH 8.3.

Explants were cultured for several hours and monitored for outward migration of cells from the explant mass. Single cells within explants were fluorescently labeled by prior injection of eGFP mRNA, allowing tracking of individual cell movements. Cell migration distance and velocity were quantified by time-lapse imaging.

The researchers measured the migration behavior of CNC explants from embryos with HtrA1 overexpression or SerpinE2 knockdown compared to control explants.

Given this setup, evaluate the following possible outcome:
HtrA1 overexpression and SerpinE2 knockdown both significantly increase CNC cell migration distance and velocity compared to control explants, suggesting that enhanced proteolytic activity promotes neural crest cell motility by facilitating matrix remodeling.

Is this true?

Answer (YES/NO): NO